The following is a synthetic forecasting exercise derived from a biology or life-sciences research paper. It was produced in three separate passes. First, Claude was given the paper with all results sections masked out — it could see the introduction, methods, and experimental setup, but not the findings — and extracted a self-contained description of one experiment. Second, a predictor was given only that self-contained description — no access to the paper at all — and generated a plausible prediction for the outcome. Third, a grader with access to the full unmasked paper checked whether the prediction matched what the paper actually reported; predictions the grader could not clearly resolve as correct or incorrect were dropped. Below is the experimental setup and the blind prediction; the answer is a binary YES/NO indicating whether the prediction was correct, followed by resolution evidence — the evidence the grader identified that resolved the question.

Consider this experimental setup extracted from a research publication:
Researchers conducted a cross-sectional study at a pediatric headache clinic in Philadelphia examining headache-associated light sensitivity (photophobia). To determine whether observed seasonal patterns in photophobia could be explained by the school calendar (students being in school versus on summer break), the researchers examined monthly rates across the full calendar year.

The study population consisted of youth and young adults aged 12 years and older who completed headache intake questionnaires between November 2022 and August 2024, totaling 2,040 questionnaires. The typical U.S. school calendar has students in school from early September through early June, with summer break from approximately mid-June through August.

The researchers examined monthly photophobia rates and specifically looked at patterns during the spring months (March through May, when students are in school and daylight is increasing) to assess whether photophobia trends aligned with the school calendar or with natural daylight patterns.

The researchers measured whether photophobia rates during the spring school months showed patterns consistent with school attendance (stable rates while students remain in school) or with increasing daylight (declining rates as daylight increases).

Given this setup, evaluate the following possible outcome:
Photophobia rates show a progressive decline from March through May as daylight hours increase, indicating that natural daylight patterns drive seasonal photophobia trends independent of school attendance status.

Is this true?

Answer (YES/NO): YES